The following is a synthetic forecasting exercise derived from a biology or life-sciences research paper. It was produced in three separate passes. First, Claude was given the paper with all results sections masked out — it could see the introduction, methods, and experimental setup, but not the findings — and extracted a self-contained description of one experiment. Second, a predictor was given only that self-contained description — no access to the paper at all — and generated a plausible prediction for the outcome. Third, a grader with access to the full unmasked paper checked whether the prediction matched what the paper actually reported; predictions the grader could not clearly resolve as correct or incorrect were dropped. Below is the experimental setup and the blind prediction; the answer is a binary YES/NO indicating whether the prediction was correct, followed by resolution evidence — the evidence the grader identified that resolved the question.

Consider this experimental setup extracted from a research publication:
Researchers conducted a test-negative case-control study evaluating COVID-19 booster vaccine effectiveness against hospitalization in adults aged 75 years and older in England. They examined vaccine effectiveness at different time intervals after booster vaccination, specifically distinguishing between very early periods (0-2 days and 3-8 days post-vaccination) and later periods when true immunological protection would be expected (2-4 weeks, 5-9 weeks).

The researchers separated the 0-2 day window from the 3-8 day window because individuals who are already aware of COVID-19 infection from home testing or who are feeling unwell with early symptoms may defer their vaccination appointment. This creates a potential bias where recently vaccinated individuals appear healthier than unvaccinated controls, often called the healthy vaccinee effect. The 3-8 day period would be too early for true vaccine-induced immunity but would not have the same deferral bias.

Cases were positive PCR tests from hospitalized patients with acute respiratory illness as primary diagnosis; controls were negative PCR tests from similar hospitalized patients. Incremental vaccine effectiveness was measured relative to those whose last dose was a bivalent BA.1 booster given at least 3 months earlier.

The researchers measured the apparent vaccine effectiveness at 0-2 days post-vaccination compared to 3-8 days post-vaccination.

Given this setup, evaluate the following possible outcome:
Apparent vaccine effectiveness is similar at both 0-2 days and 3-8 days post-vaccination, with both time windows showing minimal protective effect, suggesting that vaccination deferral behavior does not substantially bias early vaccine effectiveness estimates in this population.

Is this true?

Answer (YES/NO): NO